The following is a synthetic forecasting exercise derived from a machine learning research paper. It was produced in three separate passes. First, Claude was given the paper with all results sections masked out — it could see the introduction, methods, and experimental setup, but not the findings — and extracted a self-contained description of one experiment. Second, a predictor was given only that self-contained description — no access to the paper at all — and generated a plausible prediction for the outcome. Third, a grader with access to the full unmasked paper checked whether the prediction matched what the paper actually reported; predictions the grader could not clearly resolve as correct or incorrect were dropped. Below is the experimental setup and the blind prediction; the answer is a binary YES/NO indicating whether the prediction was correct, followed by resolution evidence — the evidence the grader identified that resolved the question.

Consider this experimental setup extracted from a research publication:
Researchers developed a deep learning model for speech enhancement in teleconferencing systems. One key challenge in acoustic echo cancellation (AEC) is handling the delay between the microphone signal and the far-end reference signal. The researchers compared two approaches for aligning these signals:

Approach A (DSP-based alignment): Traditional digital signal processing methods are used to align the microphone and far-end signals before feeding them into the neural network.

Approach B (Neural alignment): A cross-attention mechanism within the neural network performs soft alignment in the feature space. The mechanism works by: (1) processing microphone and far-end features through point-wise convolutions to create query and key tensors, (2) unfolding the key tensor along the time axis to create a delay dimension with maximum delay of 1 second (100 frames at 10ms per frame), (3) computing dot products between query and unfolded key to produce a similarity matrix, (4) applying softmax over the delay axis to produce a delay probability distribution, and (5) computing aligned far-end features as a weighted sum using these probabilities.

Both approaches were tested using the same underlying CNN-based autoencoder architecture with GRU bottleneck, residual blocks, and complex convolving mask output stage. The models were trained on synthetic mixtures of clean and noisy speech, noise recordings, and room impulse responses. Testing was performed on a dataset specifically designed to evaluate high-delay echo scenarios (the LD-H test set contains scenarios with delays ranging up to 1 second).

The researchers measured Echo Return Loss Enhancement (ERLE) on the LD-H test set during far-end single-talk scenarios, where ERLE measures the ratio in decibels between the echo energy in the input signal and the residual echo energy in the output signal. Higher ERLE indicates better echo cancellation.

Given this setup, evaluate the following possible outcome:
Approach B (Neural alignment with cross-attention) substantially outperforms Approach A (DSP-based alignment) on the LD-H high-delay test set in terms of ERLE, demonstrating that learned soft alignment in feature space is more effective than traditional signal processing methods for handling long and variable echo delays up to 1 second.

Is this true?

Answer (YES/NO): YES